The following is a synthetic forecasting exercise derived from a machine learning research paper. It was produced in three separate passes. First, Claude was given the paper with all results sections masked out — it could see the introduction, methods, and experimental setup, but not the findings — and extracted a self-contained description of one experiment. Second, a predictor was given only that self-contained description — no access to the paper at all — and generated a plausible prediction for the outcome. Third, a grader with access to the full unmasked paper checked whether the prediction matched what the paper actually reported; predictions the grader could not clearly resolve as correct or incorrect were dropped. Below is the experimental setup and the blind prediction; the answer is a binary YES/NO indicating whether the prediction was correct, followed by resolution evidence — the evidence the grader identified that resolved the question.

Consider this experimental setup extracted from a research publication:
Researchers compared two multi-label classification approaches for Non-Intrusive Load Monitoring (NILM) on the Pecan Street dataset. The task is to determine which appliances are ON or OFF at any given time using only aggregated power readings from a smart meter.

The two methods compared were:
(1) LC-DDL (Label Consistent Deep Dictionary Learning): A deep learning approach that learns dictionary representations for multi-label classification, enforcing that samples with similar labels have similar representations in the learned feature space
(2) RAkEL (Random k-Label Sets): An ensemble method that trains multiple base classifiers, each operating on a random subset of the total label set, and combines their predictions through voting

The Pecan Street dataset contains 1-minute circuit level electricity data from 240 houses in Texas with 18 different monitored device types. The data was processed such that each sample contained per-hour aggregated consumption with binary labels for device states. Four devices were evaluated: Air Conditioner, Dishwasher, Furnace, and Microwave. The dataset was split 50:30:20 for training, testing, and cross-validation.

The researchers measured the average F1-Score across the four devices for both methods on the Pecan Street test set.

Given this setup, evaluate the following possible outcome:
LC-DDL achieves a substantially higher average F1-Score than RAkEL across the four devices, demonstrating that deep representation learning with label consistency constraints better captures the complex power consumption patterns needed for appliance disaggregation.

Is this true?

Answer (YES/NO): NO